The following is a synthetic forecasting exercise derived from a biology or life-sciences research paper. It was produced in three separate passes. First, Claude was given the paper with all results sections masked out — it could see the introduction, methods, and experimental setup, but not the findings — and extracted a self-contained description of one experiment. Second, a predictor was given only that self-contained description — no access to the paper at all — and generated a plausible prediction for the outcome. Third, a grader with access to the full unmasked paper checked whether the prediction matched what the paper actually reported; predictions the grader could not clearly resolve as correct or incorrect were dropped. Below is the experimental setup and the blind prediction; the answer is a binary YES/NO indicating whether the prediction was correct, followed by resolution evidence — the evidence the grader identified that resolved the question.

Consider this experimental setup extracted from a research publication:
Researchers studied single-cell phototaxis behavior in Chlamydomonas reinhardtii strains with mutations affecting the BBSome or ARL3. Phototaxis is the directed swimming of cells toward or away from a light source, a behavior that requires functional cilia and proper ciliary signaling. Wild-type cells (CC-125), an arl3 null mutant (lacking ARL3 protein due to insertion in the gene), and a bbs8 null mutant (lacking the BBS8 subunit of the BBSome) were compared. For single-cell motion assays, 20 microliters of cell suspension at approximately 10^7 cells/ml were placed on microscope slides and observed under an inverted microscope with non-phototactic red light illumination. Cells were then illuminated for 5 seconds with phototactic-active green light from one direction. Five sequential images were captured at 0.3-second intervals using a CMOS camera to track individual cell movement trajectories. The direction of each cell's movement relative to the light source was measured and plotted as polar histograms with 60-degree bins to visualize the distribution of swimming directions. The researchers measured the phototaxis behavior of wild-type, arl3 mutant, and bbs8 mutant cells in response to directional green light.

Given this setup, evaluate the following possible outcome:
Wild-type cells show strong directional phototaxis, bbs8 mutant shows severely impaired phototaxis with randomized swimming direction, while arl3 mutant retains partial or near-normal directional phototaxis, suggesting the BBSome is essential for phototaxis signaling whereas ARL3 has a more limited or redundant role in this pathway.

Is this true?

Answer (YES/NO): NO